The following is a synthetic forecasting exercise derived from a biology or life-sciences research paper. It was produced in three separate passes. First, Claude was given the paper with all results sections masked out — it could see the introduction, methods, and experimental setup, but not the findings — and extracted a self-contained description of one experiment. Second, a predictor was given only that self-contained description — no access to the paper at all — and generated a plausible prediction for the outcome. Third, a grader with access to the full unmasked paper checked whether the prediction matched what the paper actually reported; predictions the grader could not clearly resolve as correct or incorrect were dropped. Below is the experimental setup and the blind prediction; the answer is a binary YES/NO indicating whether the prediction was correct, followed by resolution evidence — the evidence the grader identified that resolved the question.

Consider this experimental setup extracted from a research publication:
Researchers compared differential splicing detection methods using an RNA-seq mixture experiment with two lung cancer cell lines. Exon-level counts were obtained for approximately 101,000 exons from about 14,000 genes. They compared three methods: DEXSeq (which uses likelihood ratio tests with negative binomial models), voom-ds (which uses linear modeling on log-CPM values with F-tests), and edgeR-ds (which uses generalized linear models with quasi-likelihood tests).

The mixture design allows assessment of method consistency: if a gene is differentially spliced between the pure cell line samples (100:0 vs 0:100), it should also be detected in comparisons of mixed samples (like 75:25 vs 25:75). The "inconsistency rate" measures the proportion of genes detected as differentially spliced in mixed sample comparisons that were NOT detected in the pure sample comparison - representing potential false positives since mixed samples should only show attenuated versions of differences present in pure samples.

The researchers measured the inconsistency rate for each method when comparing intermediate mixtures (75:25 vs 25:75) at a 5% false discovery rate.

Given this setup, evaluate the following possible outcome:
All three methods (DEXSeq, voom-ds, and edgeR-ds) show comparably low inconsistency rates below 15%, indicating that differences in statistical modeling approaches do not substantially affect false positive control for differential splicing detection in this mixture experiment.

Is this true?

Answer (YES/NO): NO